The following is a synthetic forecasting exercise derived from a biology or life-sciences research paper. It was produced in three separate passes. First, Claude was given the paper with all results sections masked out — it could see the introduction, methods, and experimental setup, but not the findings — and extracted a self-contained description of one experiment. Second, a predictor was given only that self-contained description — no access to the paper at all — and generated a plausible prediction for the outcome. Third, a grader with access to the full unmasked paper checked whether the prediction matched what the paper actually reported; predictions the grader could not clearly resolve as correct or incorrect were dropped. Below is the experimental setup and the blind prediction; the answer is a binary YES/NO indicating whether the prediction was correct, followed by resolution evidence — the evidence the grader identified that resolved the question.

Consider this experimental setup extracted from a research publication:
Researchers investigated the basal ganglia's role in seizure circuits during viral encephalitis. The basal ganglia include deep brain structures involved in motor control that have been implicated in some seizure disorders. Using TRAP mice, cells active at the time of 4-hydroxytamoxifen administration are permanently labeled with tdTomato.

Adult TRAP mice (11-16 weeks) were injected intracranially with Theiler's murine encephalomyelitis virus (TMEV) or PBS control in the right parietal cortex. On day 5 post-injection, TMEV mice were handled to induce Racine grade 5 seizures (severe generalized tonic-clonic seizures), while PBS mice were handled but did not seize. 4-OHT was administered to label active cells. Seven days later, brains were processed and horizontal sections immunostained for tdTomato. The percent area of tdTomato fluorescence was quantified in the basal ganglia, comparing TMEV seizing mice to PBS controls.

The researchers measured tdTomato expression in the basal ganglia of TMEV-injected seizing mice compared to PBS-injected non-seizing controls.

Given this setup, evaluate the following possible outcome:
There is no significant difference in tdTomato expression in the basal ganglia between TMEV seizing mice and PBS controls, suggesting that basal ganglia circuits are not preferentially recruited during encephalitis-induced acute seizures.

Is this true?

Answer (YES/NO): NO